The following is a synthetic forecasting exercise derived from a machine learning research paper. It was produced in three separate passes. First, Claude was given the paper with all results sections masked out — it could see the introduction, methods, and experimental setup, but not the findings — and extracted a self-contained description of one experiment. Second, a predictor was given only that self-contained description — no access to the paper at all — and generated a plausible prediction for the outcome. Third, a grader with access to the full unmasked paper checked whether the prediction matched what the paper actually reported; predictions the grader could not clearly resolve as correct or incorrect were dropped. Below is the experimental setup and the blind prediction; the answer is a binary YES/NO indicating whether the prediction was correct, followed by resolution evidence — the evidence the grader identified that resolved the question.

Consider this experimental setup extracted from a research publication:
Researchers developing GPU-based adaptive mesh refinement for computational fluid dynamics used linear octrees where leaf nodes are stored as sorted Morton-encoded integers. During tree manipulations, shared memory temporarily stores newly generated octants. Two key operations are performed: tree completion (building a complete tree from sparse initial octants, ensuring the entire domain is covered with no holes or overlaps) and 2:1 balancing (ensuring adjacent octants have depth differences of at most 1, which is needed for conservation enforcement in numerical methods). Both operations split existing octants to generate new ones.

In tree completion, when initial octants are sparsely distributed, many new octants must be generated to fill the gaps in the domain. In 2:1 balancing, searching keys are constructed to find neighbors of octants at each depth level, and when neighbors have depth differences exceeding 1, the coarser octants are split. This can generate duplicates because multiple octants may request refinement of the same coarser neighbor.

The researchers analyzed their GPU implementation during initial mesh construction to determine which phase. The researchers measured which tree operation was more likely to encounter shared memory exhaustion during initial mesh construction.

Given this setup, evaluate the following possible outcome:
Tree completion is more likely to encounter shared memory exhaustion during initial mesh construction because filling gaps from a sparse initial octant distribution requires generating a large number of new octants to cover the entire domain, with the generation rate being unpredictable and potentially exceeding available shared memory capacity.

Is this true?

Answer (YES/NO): NO